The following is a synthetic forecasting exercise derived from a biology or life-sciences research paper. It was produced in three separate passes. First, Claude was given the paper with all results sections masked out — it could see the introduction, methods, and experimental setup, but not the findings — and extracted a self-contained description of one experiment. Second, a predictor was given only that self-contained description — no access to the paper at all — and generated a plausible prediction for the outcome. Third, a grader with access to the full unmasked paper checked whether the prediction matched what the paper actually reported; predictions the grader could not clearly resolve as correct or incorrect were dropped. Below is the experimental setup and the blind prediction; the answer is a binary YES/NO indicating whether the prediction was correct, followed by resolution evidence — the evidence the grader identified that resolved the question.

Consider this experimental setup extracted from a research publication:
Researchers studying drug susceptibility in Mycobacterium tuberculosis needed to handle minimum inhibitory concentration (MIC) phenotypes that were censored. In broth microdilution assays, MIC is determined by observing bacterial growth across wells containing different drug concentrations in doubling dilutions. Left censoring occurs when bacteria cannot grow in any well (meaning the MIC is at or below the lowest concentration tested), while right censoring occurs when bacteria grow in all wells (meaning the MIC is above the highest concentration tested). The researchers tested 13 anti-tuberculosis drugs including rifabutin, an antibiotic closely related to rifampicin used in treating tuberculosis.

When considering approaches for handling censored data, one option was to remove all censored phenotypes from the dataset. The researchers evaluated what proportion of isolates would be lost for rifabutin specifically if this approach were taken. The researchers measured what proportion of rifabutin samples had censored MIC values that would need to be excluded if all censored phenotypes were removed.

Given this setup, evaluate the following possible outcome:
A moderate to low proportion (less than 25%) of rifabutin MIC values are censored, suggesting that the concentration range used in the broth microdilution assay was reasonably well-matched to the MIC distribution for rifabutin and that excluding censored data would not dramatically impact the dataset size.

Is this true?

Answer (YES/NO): NO